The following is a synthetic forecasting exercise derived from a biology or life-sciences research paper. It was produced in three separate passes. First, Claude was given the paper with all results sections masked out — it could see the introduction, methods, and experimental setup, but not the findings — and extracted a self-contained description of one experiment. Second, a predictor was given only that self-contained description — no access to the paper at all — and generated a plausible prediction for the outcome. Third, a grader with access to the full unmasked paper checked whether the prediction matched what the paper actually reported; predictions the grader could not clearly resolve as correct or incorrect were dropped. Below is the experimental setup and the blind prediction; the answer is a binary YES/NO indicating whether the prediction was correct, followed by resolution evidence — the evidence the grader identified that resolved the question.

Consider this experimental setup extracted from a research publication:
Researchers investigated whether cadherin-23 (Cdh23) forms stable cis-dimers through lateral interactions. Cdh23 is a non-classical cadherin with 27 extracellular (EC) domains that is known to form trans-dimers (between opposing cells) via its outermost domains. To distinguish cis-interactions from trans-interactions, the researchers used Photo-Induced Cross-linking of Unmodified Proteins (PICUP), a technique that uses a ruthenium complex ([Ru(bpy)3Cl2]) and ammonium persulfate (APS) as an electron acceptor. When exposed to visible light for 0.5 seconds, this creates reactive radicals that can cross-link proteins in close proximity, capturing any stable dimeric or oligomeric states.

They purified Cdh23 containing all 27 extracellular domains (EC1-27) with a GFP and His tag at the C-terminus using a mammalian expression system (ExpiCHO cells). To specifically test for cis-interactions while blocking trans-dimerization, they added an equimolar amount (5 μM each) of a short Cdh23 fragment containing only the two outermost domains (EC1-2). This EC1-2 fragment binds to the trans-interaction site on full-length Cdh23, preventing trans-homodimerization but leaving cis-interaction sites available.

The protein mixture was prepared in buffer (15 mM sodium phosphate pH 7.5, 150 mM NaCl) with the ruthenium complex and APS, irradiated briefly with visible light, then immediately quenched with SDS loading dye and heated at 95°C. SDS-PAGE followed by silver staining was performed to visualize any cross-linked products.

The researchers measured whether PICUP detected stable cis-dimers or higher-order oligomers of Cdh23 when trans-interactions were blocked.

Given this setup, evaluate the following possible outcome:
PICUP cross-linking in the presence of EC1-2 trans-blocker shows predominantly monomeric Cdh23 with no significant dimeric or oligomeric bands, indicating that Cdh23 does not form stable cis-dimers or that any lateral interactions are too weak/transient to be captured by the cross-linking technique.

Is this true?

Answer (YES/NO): YES